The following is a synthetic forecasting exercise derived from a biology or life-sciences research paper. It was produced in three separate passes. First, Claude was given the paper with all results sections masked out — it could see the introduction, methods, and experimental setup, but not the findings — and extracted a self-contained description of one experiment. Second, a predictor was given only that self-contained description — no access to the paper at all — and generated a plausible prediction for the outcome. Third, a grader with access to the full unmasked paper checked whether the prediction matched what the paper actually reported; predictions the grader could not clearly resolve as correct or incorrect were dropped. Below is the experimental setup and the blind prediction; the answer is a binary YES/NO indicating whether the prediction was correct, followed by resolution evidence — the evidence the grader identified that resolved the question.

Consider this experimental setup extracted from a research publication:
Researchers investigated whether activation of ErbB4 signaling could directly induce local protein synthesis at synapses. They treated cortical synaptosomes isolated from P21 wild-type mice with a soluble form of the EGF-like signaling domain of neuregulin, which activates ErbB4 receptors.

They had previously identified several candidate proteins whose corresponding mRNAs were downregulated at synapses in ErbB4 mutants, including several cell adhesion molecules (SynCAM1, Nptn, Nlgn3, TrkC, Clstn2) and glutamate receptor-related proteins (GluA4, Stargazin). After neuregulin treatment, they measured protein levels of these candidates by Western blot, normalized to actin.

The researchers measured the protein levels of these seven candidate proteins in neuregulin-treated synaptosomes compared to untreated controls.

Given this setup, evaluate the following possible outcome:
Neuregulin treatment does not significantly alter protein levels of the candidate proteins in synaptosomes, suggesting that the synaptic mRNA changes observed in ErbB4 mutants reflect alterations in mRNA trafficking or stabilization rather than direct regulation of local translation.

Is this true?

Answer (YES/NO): NO